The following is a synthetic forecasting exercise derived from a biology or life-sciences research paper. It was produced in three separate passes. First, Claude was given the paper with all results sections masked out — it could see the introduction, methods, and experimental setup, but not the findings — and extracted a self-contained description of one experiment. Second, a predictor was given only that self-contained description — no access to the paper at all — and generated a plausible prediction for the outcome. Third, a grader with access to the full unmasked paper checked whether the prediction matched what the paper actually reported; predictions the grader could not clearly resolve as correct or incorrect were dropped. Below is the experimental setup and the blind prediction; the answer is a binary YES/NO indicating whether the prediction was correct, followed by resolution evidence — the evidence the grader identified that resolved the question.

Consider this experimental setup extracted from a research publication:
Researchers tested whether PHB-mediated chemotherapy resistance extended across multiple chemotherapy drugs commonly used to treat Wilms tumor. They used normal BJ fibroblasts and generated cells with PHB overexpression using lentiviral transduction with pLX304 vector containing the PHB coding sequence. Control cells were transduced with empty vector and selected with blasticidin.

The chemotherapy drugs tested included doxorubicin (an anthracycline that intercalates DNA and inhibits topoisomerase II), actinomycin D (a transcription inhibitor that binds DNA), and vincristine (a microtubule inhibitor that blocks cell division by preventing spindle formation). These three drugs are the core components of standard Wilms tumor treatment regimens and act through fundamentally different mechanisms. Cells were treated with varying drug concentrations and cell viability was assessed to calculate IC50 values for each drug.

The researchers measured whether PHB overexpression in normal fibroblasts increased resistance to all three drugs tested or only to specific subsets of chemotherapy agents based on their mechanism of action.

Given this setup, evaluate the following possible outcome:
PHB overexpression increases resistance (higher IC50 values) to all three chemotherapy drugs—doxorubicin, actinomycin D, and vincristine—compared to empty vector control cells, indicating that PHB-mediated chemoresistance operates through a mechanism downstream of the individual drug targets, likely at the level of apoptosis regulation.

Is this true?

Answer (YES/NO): YES